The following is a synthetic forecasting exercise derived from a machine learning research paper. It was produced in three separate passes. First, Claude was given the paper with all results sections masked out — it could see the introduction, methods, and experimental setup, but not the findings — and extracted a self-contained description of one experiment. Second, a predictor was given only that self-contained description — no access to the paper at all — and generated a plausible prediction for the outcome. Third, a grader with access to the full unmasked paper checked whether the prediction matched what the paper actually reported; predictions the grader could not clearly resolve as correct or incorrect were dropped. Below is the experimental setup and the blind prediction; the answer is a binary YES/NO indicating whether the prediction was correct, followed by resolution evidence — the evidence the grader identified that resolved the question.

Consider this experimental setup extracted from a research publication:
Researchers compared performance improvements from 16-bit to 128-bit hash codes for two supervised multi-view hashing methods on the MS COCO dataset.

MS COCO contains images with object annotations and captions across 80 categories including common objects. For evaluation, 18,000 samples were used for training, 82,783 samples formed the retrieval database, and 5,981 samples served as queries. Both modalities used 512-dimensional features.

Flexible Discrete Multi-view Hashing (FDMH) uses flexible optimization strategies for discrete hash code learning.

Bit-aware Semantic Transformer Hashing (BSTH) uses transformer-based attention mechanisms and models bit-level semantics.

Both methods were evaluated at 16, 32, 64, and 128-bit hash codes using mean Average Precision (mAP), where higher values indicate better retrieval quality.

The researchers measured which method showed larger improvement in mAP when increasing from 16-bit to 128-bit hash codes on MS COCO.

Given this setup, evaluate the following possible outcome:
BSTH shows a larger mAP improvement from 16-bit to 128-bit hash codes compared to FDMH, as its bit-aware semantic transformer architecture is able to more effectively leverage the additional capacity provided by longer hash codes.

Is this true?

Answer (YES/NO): YES